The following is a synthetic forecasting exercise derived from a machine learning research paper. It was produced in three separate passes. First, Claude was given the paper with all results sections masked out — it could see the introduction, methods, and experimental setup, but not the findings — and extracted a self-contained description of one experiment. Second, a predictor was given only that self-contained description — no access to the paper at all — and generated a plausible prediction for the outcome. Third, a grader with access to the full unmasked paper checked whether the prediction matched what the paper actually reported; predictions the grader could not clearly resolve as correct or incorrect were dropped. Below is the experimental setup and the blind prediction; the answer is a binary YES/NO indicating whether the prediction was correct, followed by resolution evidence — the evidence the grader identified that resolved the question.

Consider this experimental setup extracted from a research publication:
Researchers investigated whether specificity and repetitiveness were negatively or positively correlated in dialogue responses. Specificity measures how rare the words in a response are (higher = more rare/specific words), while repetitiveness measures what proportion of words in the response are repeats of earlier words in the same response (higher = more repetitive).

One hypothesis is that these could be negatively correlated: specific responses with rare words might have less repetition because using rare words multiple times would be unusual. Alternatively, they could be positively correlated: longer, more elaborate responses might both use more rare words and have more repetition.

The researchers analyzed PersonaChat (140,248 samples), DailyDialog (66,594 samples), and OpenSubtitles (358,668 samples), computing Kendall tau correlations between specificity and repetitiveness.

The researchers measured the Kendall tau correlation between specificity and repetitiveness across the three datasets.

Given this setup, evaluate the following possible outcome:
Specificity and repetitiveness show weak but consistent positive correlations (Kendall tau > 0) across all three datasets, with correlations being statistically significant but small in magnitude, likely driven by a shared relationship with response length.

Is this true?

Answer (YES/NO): NO